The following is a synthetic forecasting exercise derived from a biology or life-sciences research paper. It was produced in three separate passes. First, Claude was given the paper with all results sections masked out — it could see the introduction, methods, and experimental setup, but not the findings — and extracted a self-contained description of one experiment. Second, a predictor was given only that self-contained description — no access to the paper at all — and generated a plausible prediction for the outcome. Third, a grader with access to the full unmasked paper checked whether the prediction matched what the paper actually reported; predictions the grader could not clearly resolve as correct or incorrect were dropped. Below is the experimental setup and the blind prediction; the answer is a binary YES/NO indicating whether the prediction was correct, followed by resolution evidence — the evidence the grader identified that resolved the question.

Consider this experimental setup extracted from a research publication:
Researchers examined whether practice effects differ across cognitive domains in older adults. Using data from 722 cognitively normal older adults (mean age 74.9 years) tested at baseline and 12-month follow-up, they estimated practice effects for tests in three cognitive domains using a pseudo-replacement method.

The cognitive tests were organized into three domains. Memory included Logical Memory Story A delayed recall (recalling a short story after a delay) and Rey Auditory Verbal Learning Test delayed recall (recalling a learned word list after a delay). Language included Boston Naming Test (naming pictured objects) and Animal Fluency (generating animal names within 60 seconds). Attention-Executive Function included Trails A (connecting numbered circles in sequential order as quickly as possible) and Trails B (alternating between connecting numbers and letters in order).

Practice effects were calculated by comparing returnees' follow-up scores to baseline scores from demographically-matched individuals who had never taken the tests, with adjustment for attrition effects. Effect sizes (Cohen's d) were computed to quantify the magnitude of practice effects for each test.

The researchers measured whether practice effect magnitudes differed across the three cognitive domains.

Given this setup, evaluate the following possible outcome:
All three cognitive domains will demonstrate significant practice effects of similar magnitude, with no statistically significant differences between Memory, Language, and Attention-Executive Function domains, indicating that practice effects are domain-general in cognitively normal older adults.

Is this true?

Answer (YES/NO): NO